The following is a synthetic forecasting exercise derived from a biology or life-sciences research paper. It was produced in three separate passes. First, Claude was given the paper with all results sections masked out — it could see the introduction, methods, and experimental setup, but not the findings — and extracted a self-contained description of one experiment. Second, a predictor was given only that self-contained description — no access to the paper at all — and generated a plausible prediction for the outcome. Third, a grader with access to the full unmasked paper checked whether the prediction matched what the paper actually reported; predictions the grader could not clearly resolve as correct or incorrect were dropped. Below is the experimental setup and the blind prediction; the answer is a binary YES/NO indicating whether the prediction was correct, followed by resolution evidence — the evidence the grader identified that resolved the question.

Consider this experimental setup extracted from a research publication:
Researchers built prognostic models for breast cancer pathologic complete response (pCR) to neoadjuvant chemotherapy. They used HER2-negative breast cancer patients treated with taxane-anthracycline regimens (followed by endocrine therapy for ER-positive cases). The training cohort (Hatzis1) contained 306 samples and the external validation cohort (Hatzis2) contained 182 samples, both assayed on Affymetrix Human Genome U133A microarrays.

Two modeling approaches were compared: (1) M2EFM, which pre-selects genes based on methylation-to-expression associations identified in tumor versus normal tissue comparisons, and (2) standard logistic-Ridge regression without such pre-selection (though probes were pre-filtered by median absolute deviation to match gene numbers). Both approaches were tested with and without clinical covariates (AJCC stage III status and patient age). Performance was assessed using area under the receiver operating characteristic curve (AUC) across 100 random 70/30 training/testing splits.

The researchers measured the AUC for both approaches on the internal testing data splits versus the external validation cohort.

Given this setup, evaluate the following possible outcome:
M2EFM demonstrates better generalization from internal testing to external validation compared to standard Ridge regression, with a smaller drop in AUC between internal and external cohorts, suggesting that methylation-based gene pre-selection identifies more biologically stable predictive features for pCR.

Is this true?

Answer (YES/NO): YES